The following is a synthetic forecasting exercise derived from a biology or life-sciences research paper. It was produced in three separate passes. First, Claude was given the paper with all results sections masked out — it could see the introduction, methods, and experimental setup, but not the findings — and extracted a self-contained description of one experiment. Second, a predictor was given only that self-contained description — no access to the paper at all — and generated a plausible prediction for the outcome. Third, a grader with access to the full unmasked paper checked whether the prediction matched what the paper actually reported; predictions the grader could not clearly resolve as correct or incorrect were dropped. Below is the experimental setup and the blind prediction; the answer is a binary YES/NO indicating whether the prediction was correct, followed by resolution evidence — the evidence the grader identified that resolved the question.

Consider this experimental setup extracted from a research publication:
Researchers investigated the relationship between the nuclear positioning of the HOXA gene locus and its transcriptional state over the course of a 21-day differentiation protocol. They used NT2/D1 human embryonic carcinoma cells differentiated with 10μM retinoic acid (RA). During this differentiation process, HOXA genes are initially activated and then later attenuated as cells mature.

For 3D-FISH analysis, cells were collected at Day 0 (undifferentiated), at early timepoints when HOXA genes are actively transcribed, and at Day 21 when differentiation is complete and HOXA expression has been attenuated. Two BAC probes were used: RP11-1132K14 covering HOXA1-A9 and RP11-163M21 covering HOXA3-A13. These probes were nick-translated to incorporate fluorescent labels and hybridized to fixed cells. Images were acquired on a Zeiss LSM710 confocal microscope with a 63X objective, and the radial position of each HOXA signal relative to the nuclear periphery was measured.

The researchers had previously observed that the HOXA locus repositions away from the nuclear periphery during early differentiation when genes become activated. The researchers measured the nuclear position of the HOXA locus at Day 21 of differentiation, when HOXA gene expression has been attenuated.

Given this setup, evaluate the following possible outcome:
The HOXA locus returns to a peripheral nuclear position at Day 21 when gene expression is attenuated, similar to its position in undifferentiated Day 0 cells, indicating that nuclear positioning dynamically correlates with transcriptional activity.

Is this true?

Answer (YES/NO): YES